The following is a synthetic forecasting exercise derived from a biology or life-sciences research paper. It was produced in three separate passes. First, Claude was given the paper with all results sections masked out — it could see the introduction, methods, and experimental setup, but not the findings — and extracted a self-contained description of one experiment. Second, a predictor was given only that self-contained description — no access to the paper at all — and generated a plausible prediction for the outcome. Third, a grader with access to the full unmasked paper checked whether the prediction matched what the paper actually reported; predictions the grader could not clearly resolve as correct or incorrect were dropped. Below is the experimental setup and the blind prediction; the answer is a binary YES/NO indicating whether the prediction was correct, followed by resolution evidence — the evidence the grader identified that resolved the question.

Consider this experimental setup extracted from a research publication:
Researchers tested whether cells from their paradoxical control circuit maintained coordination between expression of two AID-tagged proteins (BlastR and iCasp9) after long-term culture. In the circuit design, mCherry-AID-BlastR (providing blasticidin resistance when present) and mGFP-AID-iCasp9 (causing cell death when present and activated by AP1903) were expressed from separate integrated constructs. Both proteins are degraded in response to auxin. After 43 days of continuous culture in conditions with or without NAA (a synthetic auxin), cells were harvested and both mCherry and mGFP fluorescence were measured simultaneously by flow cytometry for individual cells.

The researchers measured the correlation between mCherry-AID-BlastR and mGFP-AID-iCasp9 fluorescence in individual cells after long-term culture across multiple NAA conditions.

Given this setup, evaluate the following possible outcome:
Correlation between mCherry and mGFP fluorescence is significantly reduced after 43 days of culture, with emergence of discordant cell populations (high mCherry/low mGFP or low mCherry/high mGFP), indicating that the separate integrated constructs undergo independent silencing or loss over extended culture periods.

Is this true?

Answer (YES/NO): NO